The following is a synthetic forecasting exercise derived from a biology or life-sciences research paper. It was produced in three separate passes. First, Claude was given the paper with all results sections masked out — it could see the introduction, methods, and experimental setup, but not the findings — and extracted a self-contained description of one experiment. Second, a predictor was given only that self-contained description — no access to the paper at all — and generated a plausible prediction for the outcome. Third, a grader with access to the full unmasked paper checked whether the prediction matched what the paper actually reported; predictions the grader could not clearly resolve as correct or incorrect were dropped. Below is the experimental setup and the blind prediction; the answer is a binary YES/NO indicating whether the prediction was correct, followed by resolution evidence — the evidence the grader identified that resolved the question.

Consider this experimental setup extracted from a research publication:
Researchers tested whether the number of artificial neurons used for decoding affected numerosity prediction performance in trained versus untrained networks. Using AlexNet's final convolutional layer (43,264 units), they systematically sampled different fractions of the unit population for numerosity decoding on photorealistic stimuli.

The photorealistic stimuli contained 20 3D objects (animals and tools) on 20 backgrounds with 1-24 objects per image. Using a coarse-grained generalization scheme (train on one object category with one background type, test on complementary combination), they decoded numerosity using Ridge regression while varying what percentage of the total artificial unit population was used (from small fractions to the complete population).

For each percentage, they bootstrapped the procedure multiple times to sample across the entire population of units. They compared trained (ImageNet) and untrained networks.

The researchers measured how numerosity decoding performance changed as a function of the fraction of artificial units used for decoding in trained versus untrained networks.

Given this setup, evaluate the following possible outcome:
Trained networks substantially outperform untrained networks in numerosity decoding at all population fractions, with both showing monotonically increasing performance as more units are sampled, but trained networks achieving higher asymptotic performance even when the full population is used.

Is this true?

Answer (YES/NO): NO